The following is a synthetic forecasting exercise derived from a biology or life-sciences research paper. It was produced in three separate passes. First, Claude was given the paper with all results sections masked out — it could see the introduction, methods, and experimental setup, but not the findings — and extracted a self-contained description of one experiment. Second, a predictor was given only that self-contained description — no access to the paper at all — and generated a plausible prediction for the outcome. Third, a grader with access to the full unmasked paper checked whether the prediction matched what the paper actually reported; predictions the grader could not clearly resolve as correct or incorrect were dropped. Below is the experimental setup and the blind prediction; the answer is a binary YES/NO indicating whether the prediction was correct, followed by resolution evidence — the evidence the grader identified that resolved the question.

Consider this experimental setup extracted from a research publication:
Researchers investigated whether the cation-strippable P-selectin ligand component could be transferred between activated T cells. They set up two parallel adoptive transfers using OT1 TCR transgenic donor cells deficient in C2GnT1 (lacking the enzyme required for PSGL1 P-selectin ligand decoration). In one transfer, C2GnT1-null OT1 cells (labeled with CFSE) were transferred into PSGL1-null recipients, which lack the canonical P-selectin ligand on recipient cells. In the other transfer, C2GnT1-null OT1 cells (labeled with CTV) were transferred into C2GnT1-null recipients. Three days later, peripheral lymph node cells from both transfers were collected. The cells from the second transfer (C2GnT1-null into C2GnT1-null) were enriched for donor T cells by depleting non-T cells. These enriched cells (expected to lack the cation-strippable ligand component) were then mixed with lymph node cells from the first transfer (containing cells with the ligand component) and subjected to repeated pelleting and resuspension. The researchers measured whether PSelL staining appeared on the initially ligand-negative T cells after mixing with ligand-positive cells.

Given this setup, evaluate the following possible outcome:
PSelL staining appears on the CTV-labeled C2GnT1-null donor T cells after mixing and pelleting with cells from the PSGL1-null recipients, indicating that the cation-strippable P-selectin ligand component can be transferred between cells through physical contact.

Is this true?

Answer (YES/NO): YES